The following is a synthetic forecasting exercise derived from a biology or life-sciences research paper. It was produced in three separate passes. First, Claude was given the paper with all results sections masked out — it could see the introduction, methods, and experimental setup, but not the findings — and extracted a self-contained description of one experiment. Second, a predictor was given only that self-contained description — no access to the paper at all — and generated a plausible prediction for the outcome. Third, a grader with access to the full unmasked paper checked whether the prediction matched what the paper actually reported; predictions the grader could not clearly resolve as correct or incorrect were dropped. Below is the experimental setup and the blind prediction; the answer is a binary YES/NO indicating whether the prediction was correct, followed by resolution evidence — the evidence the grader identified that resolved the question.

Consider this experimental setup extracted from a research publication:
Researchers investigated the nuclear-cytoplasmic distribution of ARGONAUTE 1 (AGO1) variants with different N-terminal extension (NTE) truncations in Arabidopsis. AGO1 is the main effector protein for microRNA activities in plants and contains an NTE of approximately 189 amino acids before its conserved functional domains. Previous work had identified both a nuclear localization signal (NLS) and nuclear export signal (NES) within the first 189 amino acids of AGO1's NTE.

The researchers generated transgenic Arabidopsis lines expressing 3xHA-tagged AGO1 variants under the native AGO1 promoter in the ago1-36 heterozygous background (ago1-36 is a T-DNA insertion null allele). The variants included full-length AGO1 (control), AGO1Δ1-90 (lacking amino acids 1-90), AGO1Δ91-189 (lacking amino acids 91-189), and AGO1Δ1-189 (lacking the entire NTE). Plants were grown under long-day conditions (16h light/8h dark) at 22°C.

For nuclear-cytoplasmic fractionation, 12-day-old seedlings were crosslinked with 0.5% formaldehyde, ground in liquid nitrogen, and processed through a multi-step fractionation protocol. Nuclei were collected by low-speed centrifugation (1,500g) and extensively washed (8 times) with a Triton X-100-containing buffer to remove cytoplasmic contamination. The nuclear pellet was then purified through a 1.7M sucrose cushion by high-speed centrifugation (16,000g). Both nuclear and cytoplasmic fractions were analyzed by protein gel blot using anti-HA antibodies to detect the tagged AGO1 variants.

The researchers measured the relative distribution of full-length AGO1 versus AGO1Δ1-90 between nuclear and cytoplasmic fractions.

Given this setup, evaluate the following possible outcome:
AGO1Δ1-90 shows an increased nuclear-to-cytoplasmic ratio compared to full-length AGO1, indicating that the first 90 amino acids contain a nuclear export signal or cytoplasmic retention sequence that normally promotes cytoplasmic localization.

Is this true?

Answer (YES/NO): NO